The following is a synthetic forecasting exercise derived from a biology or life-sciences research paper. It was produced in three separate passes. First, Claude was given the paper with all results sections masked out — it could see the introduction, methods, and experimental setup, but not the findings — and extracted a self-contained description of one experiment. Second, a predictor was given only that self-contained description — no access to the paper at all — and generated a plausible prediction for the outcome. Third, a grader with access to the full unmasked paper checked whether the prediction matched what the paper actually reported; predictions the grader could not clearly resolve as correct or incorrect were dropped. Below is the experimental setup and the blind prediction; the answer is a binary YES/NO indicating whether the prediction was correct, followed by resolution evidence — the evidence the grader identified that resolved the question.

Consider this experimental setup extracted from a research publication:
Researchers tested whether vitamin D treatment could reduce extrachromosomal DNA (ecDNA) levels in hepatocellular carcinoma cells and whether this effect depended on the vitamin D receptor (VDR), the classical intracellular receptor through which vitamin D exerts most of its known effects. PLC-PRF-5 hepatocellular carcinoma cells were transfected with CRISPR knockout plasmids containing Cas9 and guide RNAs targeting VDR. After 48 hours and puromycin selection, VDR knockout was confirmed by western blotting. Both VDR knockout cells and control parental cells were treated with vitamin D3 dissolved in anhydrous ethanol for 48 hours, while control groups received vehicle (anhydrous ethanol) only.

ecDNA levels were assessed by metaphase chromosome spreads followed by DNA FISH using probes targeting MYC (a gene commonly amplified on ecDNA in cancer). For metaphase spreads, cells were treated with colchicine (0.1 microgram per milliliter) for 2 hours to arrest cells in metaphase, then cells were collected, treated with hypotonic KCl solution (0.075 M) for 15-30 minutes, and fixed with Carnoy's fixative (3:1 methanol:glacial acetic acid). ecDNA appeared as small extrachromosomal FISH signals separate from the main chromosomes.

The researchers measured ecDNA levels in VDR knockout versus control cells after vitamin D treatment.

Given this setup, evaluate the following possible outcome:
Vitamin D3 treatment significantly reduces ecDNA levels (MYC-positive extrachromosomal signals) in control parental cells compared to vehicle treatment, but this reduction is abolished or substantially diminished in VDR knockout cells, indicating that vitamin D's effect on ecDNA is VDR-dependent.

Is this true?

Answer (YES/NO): NO